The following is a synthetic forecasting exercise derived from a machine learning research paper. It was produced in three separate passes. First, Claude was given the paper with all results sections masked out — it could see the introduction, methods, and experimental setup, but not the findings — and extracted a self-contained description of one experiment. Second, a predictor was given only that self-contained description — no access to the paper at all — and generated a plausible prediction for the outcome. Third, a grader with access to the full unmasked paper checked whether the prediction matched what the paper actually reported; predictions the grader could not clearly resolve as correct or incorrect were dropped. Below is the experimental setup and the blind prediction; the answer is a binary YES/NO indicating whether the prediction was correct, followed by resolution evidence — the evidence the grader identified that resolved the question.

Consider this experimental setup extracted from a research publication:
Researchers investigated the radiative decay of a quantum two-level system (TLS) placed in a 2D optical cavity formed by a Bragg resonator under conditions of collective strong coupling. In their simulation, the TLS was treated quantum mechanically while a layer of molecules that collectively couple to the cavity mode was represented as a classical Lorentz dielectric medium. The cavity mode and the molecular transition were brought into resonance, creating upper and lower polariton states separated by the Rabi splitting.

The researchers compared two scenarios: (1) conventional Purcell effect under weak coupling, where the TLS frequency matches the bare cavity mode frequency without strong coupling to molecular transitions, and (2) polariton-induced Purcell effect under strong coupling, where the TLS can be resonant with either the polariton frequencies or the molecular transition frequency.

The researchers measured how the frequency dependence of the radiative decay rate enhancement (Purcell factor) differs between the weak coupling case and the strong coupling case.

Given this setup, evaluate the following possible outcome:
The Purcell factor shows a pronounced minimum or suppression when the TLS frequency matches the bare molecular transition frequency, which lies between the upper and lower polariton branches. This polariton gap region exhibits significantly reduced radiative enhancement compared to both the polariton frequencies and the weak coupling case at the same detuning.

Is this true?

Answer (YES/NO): YES